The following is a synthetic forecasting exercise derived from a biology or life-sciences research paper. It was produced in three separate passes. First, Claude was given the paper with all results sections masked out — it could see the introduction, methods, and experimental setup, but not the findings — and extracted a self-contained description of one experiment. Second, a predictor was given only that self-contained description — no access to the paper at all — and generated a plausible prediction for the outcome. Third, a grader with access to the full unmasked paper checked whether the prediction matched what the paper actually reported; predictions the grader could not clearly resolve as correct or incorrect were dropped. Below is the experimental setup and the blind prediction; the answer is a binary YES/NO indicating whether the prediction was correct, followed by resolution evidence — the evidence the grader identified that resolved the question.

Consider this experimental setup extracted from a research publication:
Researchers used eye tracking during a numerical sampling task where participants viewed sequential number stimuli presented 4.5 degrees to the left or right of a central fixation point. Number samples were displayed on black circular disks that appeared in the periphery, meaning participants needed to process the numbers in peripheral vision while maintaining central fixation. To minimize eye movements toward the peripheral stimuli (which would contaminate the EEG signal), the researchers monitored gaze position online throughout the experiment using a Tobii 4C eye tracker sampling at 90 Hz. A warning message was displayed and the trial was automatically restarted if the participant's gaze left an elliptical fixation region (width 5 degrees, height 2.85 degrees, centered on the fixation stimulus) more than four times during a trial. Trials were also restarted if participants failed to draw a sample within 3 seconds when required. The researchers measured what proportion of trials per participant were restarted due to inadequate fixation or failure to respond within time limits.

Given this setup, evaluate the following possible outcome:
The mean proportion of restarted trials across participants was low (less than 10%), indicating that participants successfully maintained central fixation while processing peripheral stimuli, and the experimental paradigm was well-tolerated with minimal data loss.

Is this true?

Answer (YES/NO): YES